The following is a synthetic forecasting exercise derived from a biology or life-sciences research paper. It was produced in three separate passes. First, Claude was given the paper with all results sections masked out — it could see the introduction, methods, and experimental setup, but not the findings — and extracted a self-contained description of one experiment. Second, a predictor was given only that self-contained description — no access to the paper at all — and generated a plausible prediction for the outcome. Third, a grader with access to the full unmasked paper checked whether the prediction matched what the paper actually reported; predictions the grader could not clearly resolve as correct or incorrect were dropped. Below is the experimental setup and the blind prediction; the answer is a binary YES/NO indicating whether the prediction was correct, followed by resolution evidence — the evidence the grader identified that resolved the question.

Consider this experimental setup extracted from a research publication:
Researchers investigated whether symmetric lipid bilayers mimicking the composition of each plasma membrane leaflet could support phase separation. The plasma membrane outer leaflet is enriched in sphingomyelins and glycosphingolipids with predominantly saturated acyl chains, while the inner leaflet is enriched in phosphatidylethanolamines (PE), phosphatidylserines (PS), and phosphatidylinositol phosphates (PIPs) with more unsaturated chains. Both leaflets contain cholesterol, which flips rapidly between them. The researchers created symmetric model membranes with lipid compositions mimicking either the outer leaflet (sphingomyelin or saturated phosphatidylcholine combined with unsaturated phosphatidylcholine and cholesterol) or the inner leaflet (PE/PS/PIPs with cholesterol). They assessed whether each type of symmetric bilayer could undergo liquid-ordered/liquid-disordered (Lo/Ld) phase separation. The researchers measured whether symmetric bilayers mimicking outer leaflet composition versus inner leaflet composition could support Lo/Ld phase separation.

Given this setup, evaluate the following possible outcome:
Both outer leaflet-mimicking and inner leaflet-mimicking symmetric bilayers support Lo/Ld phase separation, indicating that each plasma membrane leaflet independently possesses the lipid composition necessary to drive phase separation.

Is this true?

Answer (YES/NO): NO